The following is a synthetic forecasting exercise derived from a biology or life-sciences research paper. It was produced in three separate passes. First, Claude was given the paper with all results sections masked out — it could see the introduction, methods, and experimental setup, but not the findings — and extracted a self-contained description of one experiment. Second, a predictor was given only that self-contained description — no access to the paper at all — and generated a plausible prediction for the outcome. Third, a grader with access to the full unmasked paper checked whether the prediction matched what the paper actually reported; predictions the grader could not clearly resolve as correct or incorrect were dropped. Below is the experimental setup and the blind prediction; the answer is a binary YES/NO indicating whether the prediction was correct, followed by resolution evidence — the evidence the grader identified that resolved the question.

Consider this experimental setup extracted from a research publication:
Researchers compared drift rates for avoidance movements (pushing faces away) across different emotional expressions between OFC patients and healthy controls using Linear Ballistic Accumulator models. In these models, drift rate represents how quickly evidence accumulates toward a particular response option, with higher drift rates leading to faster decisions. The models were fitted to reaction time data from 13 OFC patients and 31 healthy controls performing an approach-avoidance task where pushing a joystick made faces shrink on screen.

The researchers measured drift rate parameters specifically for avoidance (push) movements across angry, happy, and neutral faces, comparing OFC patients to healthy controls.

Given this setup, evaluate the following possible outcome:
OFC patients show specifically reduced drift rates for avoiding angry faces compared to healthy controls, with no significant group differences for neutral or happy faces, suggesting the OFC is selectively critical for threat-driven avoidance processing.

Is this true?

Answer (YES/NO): NO